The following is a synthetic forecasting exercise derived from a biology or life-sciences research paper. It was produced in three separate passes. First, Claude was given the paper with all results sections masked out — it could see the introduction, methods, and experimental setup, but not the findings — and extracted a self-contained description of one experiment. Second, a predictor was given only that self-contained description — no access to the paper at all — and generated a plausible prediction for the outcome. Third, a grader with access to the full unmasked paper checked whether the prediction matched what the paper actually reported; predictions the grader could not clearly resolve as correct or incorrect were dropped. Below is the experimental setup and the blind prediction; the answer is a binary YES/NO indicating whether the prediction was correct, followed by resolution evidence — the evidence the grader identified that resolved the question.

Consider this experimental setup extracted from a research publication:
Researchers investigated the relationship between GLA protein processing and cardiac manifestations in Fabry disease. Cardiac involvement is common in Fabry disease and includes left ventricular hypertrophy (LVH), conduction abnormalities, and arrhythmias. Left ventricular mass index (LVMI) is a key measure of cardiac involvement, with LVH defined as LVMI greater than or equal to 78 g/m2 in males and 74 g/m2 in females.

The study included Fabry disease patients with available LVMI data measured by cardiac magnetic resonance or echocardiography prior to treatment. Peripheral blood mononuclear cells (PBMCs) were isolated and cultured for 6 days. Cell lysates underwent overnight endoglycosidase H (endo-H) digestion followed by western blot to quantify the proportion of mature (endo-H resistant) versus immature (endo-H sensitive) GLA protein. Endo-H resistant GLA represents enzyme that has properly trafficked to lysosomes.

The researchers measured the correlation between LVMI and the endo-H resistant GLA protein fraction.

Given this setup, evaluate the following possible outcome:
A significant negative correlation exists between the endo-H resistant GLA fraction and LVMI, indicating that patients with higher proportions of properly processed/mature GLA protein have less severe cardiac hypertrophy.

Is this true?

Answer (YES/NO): NO